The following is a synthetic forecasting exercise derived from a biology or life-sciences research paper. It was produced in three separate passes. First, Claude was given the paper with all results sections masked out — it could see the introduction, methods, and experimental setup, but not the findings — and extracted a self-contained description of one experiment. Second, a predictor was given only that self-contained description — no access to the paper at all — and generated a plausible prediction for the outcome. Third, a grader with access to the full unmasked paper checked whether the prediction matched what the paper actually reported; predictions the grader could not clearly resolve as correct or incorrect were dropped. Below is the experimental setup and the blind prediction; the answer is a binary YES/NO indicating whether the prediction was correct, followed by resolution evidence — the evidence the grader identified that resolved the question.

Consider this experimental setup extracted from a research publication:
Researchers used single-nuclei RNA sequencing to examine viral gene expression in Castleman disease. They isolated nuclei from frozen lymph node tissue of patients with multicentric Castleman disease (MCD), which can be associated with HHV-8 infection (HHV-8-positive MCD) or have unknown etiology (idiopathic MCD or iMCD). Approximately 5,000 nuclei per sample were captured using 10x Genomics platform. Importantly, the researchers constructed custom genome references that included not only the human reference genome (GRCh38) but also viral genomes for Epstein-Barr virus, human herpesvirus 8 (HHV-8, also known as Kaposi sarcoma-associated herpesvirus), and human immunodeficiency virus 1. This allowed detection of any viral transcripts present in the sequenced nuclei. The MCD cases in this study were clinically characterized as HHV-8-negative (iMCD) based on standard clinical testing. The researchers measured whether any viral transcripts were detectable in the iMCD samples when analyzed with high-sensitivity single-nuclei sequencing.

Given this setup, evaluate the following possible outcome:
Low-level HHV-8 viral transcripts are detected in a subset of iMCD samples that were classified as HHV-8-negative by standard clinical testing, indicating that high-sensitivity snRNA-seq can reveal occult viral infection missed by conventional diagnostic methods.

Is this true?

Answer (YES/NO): NO